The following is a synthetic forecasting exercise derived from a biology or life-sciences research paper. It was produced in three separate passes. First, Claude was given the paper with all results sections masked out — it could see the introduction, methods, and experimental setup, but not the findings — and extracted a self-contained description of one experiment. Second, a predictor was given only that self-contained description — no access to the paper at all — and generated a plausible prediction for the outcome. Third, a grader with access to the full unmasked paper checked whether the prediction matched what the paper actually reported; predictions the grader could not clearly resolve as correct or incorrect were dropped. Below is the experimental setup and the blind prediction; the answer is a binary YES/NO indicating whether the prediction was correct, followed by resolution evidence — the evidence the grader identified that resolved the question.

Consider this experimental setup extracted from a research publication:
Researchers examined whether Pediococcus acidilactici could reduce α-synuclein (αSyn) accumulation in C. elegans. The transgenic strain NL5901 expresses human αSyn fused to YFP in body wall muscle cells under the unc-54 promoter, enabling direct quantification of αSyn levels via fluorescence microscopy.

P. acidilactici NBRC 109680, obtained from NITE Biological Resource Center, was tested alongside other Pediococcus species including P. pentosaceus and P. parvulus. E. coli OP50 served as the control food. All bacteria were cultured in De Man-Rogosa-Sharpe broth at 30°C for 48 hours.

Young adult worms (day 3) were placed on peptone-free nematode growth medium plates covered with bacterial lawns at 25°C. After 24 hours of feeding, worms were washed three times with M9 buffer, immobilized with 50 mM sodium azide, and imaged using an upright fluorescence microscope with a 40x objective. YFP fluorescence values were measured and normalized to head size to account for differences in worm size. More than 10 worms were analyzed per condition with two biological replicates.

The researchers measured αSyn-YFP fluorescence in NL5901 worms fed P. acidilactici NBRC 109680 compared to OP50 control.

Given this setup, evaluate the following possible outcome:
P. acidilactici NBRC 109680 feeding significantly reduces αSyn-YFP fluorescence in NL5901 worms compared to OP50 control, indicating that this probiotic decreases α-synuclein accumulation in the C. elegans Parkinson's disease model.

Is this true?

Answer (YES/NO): YES